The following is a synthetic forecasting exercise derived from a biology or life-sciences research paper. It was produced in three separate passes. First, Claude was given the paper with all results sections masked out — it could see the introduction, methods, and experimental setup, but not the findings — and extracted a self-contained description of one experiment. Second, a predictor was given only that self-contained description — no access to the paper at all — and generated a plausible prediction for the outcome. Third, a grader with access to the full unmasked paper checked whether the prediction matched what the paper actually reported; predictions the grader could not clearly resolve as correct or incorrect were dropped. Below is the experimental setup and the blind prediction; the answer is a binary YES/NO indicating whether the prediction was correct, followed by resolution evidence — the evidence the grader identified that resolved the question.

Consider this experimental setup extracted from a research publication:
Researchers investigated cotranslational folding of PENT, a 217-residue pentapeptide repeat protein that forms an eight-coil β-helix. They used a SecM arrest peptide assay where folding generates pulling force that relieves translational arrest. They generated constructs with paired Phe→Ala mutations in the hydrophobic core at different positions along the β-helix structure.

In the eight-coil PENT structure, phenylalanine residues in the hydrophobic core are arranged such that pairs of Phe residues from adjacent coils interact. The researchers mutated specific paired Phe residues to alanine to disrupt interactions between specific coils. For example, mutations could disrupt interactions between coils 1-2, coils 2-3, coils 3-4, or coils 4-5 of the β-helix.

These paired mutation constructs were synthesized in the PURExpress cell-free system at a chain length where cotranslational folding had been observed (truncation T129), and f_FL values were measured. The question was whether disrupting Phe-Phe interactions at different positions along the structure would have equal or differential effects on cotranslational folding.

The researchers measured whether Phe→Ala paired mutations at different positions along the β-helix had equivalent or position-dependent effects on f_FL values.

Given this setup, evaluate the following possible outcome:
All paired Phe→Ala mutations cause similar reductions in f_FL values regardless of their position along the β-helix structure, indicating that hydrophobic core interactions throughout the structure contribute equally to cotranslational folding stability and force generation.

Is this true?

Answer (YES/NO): NO